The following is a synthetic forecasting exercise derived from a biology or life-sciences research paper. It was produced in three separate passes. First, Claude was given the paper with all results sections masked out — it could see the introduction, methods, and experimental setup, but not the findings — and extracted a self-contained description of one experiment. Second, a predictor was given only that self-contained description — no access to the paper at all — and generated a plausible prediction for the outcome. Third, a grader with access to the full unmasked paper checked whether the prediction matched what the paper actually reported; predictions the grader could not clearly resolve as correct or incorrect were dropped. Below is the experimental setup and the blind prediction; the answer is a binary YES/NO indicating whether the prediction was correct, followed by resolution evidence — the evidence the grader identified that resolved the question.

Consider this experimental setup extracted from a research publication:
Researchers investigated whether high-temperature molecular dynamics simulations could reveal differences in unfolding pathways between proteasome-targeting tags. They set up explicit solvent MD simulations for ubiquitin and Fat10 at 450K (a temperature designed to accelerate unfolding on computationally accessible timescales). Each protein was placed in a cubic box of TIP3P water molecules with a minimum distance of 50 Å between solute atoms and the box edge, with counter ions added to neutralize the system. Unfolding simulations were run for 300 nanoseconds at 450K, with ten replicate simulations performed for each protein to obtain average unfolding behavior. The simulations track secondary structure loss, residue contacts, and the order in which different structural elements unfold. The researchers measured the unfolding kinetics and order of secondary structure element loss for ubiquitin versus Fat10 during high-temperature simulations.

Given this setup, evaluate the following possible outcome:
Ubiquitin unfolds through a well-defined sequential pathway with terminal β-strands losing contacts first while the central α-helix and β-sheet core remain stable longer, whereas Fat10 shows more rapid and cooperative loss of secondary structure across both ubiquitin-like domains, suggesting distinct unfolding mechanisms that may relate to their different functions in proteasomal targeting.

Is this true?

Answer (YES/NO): NO